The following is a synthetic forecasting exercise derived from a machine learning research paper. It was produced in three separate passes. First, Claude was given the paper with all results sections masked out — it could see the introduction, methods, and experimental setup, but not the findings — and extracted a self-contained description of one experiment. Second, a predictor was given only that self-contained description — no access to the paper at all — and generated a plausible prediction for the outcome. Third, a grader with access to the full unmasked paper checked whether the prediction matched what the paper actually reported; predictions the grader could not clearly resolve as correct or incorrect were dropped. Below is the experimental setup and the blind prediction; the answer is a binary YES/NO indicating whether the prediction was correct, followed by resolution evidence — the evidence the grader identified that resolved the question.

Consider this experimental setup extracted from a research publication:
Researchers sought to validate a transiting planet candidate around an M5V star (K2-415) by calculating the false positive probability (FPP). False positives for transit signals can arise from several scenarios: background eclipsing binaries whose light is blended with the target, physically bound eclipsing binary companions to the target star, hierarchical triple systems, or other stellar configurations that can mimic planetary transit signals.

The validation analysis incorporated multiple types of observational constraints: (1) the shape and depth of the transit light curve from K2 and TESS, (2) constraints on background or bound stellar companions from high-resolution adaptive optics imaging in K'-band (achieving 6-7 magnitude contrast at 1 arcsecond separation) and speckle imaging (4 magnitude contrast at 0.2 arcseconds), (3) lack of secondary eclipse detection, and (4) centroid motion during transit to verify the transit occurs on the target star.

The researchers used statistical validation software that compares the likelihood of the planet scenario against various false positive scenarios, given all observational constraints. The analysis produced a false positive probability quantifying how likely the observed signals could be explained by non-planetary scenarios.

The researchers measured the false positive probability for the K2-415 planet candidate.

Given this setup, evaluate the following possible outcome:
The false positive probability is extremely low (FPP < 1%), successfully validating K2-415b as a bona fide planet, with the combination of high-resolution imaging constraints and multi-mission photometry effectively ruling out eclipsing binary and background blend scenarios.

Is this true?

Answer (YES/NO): YES